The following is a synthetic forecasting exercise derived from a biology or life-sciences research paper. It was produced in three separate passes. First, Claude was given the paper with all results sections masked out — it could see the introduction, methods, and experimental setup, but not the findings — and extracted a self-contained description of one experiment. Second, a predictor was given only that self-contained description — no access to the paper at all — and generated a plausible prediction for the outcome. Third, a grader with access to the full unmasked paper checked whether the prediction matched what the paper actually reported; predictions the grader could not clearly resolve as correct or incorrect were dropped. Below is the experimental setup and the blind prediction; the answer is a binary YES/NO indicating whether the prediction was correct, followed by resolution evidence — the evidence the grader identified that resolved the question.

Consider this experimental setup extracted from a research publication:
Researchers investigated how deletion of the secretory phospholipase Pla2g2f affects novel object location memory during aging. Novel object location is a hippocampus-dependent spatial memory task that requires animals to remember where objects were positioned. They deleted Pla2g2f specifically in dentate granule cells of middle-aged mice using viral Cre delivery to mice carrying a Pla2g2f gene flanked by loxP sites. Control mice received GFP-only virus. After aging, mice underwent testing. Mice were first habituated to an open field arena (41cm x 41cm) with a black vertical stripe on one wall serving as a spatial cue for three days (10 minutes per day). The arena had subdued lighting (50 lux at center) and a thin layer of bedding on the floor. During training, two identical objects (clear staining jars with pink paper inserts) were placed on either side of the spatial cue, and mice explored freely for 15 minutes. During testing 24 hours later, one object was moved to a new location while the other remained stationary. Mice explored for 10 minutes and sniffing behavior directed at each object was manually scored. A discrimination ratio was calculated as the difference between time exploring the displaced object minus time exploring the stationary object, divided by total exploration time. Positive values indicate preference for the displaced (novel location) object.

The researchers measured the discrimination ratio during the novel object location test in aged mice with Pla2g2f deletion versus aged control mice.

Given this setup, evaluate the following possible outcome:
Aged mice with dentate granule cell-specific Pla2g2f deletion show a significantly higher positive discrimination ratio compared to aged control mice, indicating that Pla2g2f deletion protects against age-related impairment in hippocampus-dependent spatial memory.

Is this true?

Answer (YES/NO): NO